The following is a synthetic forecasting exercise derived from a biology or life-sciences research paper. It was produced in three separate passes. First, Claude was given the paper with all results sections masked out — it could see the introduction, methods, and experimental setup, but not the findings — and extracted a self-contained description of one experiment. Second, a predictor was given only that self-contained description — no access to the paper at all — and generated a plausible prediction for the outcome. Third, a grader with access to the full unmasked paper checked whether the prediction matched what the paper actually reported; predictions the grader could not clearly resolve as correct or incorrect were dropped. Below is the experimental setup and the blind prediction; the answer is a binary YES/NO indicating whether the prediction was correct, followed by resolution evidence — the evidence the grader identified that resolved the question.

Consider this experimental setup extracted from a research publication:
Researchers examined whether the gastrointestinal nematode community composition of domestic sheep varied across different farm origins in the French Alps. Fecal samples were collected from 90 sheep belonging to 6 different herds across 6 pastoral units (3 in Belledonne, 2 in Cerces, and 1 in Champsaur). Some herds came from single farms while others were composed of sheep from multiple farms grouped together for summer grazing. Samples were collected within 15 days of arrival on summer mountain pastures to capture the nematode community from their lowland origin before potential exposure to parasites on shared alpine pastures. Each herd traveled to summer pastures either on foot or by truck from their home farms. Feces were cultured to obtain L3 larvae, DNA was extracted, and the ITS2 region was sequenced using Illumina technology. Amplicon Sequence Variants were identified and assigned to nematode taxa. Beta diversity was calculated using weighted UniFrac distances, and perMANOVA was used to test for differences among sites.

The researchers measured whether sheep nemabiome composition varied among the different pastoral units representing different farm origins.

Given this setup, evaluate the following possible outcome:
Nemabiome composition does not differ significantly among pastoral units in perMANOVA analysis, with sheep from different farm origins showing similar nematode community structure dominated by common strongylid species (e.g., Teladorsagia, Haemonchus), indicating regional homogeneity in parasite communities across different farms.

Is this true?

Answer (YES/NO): NO